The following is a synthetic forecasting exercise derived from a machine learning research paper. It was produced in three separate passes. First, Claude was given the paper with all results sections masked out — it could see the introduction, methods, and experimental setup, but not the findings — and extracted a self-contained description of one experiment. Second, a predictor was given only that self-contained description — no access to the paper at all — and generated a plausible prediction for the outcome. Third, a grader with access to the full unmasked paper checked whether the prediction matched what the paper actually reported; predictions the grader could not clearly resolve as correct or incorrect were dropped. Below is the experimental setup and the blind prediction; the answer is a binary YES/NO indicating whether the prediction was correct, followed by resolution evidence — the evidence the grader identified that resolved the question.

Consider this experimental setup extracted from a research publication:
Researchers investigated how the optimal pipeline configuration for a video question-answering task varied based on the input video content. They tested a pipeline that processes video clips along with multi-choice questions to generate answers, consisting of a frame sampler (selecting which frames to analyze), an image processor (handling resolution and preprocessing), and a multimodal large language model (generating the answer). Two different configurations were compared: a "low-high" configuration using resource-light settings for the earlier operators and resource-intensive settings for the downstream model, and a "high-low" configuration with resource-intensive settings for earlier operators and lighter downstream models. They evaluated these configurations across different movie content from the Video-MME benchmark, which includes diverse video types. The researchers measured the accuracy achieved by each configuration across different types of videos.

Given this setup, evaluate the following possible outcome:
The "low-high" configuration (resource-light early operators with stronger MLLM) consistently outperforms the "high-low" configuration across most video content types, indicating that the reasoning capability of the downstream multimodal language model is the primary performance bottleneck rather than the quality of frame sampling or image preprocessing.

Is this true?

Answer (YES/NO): NO